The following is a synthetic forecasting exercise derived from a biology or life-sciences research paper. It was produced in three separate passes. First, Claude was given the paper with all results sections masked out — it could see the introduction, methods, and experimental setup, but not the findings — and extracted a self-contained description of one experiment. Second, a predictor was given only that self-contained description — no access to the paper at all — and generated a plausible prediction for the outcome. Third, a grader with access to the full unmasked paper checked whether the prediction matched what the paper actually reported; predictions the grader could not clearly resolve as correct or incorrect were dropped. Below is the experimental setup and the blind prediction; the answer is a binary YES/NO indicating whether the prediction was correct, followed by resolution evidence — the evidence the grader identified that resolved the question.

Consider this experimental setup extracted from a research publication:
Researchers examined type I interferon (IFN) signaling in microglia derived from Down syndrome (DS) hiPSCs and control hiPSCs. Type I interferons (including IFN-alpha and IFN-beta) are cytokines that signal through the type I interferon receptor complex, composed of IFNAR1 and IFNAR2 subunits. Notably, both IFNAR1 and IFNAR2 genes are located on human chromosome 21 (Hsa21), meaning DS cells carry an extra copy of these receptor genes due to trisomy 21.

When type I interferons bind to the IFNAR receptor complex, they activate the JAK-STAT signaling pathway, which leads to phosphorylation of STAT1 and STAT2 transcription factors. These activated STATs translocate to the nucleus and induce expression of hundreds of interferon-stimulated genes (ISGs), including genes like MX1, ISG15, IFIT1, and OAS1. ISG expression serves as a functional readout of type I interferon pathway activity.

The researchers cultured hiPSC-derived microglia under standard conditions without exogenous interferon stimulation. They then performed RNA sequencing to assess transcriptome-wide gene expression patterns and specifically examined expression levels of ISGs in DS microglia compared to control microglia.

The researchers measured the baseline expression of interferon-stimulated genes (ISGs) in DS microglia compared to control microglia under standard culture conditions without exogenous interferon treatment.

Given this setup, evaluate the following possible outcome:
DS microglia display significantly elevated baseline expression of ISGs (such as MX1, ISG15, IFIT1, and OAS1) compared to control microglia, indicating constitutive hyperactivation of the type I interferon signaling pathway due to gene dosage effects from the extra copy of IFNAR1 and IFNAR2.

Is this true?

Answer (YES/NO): YES